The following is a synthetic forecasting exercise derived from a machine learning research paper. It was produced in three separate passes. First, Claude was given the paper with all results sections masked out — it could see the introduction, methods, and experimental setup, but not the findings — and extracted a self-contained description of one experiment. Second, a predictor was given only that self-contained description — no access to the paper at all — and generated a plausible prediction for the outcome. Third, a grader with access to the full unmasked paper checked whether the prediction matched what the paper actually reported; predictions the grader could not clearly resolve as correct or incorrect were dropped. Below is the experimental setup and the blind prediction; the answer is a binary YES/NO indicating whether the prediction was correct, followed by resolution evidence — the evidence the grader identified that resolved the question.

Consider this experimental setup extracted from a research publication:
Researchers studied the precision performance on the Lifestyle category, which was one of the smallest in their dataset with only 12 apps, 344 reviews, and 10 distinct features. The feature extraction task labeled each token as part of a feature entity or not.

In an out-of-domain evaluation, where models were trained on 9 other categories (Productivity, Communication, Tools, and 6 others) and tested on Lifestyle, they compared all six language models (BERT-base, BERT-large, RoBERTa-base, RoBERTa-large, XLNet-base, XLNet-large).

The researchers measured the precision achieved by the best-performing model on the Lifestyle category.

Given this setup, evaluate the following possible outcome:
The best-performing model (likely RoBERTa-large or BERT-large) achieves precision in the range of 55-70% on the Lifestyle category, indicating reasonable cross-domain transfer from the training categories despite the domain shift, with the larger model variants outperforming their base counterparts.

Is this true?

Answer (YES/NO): NO